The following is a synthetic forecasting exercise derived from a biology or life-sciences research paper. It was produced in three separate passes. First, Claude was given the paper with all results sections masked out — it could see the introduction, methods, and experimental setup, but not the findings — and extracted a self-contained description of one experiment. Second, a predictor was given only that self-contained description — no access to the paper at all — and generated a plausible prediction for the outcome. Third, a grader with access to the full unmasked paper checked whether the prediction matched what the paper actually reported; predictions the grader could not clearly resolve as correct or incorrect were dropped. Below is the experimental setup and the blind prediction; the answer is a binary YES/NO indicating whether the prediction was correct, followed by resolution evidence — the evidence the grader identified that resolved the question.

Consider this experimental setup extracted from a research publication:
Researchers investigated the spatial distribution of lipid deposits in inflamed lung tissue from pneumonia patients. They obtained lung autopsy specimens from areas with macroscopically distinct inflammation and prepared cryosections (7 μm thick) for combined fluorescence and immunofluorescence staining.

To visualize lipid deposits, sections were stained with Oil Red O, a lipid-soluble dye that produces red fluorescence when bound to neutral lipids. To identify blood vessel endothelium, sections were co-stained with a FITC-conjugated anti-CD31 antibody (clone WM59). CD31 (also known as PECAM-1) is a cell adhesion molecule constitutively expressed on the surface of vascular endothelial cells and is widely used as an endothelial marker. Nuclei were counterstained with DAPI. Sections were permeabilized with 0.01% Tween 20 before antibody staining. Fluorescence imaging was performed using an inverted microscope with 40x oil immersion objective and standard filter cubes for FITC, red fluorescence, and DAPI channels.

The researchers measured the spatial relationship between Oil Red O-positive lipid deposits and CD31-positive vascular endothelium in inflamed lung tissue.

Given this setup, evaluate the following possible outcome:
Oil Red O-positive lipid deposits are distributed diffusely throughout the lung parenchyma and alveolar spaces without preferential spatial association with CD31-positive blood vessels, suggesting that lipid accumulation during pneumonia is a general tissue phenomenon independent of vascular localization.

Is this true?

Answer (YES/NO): NO